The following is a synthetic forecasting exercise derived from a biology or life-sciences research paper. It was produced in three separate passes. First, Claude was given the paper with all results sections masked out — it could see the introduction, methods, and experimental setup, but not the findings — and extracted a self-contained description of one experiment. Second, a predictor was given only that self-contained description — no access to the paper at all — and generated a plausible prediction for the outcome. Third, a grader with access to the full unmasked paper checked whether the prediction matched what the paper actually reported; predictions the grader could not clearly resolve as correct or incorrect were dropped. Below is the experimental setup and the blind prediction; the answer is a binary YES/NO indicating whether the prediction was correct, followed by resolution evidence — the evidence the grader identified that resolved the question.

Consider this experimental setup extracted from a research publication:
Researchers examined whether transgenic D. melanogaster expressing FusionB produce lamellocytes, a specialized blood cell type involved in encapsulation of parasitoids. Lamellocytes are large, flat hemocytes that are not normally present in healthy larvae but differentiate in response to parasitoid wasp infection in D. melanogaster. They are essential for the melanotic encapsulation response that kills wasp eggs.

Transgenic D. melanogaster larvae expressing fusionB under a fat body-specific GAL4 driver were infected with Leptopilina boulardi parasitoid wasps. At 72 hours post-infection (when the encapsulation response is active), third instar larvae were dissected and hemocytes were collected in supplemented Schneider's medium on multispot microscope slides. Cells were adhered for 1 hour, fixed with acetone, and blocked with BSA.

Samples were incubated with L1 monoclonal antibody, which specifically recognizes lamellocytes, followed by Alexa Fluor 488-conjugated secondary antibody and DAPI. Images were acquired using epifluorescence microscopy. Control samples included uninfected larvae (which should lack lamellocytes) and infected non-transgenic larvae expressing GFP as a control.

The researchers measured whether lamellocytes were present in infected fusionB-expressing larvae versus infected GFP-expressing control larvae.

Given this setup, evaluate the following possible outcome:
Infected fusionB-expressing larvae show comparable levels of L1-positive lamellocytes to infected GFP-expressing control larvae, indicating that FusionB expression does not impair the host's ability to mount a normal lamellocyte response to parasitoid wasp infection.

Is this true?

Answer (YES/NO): YES